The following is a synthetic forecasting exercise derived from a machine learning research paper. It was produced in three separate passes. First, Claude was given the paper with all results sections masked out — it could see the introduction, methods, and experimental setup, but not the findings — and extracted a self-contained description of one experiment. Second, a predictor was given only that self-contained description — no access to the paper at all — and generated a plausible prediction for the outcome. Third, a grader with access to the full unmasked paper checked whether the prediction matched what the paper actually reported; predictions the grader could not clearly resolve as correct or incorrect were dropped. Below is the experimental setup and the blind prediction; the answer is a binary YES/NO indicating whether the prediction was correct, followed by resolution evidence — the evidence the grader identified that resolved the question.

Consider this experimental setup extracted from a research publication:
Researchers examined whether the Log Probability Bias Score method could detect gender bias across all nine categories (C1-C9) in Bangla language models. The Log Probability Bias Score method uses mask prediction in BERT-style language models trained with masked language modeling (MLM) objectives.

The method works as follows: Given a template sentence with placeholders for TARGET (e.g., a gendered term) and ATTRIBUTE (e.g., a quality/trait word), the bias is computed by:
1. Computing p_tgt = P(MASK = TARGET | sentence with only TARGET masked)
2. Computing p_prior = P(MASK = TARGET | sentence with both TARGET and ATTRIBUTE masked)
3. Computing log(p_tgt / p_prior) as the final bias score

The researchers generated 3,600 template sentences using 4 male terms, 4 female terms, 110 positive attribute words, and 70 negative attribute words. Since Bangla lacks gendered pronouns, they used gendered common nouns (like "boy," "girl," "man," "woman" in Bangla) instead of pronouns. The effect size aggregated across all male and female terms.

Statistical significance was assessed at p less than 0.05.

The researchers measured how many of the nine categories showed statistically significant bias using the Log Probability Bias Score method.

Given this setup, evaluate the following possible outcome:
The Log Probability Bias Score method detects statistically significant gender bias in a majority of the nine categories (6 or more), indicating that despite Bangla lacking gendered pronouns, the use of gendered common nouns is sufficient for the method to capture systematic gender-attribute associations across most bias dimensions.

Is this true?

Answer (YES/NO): YES